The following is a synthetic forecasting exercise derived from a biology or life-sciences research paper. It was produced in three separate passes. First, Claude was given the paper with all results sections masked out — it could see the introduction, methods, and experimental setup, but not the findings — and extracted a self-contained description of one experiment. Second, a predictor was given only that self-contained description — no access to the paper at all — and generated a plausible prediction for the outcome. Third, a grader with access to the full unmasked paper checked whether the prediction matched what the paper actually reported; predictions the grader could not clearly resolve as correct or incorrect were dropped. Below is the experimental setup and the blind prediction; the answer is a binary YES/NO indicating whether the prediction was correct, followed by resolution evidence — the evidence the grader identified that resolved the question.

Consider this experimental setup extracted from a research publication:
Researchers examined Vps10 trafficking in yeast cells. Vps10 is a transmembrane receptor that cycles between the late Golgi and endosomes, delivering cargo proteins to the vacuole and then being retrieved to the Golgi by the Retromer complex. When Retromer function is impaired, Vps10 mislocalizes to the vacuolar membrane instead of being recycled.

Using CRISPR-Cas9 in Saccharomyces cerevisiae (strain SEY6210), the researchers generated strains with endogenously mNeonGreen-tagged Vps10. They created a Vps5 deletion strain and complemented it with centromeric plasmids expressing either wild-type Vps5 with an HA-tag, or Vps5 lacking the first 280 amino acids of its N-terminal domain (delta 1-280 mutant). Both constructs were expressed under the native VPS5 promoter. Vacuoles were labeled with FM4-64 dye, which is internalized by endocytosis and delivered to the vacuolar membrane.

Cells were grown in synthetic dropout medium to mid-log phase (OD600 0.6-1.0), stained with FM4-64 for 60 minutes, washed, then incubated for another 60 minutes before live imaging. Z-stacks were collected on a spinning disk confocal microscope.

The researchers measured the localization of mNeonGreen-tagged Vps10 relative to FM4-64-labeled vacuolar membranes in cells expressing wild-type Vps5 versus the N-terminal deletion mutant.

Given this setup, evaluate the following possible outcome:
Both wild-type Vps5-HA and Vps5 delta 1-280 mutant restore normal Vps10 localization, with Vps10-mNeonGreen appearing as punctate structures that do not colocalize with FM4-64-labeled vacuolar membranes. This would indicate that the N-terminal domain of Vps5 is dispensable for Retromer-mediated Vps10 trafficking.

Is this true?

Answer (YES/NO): NO